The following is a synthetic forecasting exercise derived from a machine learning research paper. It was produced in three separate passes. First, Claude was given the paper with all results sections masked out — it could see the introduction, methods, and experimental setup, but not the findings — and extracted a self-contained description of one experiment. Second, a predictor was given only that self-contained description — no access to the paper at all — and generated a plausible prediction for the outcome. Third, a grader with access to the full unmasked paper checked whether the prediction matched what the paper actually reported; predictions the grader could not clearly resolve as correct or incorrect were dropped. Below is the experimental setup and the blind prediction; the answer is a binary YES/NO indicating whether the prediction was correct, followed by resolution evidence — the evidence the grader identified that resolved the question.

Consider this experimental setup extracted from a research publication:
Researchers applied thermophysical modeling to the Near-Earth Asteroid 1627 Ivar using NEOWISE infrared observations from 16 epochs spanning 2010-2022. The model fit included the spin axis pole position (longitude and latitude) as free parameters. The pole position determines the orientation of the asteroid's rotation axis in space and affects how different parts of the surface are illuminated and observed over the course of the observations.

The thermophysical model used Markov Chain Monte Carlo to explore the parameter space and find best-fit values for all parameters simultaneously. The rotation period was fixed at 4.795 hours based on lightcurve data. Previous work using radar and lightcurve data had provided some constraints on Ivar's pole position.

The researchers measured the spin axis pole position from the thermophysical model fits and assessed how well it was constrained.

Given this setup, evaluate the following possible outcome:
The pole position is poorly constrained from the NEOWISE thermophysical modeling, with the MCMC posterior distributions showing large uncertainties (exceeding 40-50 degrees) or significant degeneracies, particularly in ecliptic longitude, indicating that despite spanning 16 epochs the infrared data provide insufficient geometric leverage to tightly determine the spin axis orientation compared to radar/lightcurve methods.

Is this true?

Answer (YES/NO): YES